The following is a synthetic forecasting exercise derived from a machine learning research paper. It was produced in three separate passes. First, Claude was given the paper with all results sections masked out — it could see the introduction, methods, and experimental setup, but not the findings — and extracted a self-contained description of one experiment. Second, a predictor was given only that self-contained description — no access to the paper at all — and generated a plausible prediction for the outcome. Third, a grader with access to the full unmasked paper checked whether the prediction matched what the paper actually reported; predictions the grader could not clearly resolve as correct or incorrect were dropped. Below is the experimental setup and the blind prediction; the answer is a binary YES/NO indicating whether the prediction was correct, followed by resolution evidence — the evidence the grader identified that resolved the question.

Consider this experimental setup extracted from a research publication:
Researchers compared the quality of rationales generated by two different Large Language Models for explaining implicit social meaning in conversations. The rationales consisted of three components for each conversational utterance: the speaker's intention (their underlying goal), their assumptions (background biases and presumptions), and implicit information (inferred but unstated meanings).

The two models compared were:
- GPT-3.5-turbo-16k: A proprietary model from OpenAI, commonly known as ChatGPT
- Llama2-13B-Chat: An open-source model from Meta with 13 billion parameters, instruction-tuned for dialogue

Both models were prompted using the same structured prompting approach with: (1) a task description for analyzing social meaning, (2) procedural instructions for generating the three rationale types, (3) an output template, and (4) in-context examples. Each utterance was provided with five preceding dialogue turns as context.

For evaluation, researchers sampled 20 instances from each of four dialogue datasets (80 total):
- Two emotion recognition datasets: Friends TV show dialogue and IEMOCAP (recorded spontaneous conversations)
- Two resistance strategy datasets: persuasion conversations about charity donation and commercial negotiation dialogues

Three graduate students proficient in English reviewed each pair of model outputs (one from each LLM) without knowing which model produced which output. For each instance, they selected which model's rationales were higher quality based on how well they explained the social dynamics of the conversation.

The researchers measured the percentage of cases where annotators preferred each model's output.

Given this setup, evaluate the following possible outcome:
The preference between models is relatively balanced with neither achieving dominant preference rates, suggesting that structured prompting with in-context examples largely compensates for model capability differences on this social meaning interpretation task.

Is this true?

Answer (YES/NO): NO